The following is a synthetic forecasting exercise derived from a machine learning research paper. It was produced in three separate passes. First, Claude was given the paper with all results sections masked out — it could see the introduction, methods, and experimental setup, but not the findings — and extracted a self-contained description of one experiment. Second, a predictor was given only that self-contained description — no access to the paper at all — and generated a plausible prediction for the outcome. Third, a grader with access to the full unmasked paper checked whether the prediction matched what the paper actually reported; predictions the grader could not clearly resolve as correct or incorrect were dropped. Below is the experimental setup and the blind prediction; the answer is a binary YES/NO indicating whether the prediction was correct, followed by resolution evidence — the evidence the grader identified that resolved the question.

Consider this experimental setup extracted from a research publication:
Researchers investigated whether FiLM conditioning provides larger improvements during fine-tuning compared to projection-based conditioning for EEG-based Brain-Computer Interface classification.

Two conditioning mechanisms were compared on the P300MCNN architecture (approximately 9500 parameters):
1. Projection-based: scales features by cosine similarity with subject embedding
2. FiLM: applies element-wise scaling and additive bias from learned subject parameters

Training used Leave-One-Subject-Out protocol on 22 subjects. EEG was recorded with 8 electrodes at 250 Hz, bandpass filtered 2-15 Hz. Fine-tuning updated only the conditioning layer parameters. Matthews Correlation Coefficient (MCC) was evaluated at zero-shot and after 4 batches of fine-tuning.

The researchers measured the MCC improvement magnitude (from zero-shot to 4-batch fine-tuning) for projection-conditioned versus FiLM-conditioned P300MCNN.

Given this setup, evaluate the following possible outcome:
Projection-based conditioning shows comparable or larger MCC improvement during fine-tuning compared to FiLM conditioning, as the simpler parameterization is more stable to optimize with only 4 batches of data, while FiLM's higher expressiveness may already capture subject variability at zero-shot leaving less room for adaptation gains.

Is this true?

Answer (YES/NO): NO